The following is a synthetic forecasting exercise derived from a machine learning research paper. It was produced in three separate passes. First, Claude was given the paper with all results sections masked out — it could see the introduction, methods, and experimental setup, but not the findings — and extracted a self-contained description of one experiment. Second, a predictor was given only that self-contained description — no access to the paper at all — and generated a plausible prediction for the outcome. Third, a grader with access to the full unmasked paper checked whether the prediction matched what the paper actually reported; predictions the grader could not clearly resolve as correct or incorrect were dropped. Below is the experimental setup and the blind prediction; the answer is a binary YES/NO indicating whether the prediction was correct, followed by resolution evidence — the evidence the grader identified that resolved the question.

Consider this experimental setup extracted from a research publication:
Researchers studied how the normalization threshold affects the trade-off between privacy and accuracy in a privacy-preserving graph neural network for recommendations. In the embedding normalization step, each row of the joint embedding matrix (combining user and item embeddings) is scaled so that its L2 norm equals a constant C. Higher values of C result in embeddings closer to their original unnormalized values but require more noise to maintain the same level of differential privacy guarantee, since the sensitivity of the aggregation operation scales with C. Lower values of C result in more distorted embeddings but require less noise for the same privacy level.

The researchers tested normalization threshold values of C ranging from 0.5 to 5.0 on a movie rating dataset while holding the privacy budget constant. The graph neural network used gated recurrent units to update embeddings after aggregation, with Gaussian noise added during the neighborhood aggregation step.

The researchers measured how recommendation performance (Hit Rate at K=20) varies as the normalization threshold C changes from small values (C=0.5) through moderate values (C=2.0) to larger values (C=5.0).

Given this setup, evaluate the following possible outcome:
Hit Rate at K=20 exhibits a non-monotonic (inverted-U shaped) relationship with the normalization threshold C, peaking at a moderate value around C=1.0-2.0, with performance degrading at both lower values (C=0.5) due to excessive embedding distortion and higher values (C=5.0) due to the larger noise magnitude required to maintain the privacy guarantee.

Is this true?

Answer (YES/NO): NO